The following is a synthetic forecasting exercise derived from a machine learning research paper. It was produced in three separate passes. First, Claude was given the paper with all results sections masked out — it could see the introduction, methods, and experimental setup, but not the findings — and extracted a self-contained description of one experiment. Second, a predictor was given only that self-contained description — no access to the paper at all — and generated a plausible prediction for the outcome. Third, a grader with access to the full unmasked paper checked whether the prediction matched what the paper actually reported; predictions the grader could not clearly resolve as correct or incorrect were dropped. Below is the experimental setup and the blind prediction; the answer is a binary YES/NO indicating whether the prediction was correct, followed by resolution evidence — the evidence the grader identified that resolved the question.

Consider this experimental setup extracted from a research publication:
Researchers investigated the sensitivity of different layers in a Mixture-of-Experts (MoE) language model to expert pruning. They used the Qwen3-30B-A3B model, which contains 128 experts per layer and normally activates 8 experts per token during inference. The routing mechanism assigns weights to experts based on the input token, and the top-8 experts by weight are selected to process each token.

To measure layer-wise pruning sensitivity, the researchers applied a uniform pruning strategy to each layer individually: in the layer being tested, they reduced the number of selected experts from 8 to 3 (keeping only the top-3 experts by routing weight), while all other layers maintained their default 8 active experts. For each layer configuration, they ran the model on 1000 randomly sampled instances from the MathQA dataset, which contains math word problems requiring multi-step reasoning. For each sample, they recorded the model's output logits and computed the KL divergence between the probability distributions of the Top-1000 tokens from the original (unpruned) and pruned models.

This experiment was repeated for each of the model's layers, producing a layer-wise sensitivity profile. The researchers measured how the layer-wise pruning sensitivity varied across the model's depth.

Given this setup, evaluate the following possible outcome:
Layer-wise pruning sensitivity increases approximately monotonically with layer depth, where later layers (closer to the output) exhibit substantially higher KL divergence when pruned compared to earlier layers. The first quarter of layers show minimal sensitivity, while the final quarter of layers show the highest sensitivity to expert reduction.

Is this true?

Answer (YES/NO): NO